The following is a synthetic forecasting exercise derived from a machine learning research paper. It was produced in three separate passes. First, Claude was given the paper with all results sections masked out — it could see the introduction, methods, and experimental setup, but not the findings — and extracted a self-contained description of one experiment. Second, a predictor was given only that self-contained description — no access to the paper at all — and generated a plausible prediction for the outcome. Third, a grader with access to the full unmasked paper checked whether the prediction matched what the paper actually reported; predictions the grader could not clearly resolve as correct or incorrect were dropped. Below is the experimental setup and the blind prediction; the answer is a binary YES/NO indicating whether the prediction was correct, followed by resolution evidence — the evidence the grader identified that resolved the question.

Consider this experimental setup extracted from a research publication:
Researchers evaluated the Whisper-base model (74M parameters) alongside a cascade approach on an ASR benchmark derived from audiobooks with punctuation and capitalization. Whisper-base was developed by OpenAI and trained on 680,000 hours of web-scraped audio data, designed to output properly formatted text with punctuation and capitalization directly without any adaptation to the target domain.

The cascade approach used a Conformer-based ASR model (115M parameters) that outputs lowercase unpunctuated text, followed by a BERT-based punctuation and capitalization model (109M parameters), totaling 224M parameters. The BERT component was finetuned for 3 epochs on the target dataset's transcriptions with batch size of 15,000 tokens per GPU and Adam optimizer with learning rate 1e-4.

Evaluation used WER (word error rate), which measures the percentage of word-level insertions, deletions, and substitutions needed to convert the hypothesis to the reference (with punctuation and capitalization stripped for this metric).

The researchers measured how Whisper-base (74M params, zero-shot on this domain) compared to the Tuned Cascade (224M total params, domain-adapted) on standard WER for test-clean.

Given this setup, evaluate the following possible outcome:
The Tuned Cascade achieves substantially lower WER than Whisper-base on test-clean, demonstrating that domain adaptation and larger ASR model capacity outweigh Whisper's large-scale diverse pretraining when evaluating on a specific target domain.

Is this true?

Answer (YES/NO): YES